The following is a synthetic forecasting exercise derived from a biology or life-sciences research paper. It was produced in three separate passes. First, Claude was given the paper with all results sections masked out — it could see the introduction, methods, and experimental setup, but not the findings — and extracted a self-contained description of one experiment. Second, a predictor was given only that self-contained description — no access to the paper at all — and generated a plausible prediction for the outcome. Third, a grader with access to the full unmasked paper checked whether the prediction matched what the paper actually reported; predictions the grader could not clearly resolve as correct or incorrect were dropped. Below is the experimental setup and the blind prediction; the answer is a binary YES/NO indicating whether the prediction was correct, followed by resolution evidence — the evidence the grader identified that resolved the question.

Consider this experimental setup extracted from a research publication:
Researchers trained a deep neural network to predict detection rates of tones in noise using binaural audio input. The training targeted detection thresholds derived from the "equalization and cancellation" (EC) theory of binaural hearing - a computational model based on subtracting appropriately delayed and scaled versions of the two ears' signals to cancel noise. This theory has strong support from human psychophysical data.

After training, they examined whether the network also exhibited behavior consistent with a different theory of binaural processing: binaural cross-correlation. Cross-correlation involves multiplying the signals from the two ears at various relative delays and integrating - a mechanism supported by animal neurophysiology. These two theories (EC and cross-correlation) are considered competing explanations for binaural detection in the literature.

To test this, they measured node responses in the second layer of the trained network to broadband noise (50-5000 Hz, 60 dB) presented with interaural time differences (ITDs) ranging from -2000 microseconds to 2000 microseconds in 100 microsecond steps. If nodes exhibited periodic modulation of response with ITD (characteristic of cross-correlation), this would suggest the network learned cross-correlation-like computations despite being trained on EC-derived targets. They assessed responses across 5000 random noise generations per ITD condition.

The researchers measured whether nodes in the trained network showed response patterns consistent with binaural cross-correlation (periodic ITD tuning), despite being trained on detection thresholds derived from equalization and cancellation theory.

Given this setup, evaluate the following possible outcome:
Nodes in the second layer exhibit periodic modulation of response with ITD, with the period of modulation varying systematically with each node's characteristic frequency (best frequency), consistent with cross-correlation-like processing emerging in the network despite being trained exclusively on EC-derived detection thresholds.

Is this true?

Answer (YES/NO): NO